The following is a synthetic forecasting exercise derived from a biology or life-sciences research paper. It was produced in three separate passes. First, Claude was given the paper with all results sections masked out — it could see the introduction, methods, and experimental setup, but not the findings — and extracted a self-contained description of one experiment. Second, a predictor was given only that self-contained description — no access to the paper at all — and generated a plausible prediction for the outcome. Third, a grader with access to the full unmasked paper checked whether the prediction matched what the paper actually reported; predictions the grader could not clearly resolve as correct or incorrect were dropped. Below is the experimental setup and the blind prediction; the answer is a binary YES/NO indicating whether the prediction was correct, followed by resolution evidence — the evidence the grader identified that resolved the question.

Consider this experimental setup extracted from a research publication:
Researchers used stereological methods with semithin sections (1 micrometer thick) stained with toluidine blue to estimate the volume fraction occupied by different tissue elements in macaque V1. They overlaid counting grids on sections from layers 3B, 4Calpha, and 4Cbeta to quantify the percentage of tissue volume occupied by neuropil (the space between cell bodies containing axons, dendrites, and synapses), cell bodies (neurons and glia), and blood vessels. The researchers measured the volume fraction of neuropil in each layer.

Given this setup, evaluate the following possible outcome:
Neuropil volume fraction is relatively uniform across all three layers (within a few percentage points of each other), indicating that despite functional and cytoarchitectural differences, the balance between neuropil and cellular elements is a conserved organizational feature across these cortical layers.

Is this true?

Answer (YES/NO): NO